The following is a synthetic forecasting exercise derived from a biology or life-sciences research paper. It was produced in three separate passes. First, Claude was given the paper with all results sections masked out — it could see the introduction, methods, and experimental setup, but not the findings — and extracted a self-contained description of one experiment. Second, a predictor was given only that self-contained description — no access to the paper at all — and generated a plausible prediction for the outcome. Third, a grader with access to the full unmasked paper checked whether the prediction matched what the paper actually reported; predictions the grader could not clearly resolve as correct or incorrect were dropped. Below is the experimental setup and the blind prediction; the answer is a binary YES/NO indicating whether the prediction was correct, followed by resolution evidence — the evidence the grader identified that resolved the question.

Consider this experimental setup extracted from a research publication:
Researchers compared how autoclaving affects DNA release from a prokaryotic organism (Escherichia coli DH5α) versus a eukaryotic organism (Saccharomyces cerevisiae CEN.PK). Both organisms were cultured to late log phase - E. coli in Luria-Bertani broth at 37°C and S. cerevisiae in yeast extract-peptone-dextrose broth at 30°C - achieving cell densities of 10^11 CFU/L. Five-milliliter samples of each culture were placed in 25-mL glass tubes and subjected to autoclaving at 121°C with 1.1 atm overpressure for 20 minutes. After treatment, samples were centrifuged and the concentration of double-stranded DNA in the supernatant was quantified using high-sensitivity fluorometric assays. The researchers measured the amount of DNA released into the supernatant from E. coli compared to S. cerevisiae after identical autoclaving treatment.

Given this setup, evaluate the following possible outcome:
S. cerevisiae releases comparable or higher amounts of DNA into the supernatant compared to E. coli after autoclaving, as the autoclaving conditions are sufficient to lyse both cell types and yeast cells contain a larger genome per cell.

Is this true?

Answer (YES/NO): YES